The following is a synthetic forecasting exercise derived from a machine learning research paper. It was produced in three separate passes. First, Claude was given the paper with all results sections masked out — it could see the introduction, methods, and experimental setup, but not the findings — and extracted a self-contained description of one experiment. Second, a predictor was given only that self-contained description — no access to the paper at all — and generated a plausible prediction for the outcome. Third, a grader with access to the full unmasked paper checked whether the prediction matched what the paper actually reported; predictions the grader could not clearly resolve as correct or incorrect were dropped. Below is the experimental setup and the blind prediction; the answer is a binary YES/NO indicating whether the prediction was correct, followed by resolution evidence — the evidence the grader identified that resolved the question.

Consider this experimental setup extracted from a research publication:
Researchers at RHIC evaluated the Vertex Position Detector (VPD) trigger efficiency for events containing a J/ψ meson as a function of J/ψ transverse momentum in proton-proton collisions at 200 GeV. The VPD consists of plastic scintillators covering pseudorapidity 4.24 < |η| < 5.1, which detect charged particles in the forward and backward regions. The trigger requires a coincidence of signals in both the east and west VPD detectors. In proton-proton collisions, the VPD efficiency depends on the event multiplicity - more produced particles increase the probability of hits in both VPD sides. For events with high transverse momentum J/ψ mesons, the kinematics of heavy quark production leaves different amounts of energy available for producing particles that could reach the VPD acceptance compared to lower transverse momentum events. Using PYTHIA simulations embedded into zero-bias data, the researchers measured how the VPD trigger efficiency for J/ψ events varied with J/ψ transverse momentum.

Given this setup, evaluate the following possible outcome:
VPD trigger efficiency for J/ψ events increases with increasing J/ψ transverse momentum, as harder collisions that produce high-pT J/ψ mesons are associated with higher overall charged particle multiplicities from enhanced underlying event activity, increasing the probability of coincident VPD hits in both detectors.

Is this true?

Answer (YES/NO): NO